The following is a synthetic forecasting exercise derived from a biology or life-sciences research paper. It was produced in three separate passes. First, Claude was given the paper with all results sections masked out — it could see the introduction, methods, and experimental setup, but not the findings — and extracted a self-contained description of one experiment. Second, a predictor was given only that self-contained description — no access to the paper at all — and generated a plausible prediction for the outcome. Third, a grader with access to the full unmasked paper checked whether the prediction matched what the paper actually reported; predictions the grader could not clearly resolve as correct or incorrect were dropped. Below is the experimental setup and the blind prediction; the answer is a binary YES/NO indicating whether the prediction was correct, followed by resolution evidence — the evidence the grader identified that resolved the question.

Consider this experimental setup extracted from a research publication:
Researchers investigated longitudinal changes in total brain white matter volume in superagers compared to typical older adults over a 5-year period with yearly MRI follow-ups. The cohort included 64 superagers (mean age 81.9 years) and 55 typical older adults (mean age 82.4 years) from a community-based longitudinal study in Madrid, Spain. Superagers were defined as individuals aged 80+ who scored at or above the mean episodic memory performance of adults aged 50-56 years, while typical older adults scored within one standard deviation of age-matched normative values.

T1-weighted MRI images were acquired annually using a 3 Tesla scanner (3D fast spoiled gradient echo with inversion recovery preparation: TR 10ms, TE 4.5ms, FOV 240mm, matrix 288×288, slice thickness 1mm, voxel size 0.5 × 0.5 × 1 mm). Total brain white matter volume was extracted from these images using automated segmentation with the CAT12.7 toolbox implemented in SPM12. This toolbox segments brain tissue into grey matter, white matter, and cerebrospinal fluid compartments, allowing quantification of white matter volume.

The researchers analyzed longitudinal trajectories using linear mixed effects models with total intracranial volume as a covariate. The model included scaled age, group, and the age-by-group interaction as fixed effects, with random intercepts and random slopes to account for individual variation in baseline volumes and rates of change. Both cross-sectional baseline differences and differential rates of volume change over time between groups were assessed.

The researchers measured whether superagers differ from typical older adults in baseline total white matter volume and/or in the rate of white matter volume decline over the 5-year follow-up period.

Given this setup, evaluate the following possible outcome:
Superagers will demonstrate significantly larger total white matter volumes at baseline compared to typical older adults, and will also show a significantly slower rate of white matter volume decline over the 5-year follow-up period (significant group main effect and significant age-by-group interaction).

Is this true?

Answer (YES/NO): NO